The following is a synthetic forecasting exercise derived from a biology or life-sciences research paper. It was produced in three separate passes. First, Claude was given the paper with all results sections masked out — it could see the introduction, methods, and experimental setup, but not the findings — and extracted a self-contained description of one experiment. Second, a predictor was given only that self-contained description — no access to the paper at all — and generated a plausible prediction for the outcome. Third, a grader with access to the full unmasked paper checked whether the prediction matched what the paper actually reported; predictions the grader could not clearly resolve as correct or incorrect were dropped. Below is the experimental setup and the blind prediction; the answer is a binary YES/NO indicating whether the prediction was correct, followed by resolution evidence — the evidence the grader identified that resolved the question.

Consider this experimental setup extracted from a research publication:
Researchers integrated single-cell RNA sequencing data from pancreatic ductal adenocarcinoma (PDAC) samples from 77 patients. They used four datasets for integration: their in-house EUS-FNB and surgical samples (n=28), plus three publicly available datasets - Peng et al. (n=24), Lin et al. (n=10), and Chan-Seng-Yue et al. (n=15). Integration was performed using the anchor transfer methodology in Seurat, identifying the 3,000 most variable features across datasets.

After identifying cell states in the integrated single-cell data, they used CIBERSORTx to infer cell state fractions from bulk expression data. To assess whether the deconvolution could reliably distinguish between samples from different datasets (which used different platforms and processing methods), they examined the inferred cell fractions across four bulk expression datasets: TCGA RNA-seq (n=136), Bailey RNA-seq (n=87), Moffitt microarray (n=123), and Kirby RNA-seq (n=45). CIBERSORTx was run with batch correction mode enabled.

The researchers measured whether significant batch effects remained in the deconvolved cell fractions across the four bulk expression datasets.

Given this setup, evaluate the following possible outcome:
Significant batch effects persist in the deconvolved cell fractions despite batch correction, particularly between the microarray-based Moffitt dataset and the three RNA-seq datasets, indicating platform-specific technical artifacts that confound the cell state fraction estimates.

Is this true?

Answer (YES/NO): NO